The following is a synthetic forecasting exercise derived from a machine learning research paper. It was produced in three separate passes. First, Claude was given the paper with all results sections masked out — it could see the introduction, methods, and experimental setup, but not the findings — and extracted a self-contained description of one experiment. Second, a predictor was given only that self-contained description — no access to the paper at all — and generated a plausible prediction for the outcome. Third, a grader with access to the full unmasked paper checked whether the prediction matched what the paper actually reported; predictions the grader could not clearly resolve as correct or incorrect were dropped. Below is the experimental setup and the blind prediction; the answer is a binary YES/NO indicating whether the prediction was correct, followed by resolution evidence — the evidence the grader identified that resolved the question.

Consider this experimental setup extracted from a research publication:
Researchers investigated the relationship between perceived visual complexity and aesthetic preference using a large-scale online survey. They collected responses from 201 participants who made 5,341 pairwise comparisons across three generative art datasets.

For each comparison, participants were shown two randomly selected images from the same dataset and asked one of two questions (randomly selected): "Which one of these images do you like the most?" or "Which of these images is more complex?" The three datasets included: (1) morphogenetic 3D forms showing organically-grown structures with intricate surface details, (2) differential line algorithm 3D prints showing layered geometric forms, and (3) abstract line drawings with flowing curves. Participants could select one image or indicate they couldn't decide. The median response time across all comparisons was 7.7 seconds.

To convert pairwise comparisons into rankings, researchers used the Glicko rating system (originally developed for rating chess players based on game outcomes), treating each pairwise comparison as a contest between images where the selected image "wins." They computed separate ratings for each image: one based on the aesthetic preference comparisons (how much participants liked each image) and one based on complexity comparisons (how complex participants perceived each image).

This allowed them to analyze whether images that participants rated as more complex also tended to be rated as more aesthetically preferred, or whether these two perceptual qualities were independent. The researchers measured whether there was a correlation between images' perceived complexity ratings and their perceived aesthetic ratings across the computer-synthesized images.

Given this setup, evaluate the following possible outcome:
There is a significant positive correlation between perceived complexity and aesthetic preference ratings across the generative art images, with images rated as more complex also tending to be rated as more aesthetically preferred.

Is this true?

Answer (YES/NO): NO